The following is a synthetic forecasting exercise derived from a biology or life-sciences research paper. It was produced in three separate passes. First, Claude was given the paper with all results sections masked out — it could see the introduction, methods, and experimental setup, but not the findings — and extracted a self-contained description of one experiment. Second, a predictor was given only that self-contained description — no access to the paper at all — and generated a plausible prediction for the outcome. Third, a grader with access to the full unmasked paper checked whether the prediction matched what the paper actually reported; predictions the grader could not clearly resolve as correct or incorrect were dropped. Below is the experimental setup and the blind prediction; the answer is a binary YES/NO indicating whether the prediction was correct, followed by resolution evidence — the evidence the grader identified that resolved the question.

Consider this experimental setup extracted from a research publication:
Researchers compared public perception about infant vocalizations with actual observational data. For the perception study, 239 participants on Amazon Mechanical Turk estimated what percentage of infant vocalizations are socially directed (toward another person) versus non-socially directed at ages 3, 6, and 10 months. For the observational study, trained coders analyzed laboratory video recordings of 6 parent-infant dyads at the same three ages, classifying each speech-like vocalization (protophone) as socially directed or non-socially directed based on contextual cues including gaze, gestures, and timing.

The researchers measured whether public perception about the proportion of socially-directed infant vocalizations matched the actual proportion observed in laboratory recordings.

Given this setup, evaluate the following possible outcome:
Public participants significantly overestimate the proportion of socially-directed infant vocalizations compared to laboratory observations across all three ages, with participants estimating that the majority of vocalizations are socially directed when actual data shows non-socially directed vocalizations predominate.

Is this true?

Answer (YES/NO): YES